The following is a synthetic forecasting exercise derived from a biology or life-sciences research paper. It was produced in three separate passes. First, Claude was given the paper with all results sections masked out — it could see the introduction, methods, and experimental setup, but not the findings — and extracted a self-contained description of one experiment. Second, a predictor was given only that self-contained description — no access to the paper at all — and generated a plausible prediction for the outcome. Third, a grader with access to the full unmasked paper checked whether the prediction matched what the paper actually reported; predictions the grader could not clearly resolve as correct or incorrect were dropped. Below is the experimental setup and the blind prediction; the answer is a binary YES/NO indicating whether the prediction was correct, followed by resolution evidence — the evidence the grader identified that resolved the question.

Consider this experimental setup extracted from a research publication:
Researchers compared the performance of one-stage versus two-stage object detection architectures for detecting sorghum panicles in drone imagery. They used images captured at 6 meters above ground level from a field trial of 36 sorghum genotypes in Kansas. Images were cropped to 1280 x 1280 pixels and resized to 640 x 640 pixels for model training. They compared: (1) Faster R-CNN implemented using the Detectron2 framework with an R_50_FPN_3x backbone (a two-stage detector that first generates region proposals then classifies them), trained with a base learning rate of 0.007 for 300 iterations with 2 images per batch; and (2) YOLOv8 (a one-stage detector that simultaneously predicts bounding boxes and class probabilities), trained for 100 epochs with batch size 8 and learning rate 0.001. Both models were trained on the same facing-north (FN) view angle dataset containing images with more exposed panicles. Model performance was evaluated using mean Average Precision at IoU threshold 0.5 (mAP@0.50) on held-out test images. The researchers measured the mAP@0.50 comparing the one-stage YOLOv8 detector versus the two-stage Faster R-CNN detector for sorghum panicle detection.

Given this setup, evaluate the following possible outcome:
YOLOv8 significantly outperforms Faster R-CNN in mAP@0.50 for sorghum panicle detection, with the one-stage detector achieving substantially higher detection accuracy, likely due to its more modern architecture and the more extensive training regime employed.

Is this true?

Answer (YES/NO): YES